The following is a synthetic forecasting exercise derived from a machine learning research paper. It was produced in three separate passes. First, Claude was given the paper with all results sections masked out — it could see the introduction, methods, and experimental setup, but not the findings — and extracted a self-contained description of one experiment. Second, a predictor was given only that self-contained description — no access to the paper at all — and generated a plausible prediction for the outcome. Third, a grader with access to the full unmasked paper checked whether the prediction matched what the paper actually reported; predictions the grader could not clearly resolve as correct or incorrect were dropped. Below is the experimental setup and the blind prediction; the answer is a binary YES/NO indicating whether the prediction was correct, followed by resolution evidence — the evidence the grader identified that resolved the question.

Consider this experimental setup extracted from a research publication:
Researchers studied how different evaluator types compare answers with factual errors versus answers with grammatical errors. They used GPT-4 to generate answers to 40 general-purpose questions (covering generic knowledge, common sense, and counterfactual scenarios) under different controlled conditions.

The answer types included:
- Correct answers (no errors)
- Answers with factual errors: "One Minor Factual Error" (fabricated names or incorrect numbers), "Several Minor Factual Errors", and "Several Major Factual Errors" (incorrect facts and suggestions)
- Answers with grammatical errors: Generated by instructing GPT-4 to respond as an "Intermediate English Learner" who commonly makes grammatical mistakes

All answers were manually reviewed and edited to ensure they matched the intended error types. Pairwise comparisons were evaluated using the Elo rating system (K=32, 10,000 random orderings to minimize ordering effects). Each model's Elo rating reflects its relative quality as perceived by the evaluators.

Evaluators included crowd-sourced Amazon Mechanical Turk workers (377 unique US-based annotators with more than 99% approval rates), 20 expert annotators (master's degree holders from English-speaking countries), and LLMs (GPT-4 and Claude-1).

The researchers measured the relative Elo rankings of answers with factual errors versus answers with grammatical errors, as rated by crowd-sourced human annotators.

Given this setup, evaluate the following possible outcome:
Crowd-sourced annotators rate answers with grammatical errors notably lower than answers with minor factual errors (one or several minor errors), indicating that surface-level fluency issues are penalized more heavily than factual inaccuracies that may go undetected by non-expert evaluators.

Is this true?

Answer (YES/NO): YES